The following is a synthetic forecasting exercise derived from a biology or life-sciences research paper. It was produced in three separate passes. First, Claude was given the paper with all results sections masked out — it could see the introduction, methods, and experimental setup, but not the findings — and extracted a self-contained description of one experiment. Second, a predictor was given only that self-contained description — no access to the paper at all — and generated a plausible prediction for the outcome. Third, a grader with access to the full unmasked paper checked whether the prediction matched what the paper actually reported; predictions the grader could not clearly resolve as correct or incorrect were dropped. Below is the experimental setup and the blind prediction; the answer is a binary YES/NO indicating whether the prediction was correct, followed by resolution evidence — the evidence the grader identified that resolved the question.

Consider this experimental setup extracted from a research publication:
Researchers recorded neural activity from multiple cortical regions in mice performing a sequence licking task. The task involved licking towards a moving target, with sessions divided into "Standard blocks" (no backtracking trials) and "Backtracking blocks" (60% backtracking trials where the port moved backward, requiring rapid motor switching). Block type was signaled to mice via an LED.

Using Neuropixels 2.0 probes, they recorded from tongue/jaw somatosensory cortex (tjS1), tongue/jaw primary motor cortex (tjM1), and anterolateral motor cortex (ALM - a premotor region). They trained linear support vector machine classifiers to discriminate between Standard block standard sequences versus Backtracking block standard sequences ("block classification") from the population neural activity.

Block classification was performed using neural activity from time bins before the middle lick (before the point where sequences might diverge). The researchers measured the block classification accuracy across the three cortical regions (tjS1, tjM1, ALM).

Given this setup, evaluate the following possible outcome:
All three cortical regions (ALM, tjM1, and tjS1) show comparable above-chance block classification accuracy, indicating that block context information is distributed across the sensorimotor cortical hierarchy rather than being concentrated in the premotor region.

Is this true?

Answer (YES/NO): NO